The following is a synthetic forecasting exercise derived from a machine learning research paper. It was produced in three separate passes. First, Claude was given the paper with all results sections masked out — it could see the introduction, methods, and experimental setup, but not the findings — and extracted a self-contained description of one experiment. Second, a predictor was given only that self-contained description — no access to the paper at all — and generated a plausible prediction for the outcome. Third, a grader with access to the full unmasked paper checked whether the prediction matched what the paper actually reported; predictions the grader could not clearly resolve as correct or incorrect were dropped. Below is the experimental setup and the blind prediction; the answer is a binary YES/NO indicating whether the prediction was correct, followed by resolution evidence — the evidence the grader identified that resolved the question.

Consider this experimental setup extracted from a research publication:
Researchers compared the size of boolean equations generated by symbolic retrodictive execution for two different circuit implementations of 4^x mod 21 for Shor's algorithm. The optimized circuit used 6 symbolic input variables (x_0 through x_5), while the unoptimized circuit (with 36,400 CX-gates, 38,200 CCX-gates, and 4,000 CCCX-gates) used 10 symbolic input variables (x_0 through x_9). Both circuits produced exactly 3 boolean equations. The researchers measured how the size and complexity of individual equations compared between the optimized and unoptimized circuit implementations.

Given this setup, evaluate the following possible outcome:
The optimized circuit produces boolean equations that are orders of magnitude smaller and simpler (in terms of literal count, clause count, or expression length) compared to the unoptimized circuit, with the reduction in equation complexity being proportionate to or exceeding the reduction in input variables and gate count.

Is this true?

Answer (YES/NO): YES